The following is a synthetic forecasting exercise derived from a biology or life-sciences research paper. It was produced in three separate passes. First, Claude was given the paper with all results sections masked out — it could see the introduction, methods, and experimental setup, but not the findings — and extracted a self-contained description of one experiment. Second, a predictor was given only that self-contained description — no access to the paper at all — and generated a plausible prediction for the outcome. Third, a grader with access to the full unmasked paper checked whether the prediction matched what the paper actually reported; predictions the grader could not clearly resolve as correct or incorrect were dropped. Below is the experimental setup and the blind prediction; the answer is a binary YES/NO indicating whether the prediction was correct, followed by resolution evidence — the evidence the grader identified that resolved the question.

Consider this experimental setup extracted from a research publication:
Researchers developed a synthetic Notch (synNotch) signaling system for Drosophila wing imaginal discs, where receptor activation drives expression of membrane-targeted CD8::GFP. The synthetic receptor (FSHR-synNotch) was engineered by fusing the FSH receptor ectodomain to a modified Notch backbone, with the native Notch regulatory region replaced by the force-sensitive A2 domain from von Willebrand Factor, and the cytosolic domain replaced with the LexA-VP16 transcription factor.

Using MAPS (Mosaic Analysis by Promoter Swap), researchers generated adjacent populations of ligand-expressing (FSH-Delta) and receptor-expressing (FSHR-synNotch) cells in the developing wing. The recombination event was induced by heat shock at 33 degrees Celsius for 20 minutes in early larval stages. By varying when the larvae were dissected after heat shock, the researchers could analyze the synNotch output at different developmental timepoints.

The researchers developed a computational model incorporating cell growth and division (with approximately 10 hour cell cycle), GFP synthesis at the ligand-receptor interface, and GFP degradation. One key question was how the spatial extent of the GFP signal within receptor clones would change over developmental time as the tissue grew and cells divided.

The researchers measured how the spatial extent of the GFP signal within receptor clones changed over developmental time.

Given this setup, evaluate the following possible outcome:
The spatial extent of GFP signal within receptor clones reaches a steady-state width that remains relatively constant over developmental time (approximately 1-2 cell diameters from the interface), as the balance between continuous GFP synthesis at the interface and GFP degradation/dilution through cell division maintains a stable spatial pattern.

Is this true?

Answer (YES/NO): NO